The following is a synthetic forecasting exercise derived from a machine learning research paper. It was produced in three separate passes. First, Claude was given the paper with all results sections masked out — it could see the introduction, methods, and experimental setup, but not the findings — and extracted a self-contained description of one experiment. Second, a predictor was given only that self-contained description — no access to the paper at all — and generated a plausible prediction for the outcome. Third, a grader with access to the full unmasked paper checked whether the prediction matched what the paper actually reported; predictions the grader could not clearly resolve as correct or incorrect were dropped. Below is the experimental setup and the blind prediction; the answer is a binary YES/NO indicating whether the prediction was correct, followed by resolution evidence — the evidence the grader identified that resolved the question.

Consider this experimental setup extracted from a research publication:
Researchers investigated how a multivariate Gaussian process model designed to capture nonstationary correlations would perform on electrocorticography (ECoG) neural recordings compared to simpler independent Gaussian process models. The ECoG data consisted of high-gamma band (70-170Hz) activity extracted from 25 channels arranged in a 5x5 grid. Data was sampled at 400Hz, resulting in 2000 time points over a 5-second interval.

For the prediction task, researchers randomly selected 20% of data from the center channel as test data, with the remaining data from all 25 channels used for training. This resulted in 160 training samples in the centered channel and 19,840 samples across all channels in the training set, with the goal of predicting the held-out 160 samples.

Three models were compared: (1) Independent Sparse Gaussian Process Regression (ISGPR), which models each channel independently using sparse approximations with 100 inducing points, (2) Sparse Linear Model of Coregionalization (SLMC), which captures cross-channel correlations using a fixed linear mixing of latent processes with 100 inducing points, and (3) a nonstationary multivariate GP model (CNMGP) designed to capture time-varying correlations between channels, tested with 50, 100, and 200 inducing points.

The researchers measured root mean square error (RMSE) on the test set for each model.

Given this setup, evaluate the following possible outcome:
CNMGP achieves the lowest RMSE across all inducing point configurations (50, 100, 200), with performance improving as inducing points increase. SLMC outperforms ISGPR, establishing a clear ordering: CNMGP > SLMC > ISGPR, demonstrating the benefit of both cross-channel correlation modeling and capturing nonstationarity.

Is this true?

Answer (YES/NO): NO